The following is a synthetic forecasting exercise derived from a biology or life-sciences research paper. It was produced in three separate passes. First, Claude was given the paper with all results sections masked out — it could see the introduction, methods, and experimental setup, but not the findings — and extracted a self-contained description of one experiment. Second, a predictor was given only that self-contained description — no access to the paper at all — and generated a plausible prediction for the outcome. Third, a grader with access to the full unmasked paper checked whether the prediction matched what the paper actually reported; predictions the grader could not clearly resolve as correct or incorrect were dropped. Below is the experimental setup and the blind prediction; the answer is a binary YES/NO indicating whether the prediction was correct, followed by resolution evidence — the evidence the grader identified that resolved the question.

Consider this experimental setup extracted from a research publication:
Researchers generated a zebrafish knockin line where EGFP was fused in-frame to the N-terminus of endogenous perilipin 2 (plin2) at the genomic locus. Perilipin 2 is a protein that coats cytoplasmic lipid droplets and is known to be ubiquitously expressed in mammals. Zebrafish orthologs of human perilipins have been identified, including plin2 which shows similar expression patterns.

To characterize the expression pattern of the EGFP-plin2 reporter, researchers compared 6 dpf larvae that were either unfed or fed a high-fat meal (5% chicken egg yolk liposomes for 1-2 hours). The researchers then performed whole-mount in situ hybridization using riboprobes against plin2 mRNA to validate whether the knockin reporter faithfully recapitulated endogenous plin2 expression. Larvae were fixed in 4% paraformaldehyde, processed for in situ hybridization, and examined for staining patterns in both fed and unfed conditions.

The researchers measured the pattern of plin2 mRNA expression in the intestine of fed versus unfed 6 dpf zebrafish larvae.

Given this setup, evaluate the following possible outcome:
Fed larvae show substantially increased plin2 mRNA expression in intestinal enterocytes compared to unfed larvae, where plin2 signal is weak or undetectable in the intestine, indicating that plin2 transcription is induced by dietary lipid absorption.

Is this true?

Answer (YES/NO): YES